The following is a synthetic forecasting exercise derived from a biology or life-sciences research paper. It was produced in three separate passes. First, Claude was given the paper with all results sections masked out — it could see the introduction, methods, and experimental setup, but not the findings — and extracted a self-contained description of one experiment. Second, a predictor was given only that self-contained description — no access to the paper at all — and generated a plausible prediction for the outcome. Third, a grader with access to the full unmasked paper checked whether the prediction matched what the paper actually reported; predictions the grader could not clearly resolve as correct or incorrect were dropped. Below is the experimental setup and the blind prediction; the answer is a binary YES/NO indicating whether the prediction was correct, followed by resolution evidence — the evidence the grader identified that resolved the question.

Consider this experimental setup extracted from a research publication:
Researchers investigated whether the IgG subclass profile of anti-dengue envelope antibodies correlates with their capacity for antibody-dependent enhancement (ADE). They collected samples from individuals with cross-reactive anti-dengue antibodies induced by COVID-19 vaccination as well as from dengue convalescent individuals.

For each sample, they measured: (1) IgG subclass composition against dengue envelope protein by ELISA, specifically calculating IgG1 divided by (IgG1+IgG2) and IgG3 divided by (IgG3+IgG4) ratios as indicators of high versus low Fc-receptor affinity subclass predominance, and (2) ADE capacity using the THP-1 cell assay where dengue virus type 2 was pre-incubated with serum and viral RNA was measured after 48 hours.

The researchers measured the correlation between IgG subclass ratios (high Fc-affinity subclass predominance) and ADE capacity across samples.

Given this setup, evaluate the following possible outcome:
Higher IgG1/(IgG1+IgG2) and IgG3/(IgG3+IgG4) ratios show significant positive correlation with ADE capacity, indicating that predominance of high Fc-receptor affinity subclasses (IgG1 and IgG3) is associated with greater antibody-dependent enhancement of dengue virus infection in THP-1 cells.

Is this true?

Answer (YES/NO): NO